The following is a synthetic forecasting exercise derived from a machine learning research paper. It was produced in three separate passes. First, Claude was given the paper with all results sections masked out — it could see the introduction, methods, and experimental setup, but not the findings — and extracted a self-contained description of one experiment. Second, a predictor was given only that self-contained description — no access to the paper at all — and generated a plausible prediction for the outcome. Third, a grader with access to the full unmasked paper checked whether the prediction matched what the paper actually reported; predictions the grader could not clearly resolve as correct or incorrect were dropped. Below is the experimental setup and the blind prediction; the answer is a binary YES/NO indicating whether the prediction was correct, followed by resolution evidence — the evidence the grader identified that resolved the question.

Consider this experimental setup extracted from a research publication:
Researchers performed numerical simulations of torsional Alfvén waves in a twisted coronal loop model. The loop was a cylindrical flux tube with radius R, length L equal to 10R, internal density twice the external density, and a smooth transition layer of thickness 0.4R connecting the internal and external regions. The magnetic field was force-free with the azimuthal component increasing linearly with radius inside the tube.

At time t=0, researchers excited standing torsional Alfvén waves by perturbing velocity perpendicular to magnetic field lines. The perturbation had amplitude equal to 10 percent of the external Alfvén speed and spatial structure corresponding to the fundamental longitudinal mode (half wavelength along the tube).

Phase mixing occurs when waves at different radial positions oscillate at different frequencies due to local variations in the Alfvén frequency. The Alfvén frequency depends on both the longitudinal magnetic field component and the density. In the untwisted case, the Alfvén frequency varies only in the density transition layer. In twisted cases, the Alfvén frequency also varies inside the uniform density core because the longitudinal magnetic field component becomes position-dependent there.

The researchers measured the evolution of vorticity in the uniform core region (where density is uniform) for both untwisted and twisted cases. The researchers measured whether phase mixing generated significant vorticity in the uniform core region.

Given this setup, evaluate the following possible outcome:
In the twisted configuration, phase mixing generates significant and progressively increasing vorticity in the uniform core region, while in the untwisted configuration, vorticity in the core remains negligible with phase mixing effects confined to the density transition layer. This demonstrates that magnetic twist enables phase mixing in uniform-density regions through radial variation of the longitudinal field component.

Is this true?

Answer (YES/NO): NO